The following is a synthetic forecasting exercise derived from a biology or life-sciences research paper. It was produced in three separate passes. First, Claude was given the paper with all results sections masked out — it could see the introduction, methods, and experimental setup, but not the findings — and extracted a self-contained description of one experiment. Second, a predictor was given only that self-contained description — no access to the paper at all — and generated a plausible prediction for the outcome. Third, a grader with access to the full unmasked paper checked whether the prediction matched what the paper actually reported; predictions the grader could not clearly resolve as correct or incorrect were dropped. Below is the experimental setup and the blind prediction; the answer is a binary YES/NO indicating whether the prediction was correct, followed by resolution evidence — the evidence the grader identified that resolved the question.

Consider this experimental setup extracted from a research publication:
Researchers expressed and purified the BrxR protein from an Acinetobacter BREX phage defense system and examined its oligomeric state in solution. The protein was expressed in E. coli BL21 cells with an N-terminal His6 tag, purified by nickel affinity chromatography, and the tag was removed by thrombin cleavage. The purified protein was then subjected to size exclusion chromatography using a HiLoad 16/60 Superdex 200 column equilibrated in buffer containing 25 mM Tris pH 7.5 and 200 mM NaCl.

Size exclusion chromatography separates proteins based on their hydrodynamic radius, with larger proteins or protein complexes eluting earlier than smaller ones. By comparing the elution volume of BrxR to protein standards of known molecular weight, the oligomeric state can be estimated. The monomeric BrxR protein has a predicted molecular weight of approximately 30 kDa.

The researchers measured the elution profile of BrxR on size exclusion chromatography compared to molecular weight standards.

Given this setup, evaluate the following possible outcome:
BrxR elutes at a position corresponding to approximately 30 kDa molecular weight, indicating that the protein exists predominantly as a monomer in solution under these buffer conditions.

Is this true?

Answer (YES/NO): NO